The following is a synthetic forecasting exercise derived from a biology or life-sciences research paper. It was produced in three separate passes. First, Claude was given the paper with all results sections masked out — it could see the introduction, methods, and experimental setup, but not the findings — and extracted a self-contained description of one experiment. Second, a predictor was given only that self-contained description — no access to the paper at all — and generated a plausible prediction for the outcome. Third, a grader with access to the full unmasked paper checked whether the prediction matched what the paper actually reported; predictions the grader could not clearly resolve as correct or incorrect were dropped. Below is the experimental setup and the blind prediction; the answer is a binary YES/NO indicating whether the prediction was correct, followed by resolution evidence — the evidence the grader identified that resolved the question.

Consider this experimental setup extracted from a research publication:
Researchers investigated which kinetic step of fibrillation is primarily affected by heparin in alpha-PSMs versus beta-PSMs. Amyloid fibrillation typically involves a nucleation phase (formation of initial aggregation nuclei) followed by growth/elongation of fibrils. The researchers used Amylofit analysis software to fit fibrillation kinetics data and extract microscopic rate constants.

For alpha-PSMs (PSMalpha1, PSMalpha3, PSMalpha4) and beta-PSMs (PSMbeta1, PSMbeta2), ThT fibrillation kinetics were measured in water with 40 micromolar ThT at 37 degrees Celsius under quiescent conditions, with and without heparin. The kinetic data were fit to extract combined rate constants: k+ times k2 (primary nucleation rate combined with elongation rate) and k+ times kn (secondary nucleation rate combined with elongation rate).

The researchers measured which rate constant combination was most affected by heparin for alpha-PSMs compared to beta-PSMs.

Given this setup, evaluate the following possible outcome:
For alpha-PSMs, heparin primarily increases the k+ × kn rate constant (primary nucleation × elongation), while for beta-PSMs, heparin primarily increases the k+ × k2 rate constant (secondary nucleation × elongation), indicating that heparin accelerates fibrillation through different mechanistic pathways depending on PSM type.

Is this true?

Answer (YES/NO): NO